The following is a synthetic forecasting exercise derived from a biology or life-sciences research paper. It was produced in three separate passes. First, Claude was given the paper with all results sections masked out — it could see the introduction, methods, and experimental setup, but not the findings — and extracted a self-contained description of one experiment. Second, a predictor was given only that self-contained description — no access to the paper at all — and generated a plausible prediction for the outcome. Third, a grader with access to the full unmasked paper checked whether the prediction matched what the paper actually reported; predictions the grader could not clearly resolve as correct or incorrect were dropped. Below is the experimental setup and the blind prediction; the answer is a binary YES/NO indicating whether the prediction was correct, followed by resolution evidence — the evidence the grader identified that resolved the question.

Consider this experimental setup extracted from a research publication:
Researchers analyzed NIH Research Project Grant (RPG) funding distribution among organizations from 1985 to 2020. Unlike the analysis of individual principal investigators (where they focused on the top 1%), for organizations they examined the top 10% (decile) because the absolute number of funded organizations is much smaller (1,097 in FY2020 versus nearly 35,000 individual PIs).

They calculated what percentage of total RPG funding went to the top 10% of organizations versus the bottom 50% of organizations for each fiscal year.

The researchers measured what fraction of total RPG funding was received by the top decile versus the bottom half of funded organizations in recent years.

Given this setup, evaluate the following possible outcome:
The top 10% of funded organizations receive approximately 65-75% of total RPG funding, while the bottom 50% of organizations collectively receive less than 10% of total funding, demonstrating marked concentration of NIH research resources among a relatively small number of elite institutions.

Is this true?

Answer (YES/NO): YES